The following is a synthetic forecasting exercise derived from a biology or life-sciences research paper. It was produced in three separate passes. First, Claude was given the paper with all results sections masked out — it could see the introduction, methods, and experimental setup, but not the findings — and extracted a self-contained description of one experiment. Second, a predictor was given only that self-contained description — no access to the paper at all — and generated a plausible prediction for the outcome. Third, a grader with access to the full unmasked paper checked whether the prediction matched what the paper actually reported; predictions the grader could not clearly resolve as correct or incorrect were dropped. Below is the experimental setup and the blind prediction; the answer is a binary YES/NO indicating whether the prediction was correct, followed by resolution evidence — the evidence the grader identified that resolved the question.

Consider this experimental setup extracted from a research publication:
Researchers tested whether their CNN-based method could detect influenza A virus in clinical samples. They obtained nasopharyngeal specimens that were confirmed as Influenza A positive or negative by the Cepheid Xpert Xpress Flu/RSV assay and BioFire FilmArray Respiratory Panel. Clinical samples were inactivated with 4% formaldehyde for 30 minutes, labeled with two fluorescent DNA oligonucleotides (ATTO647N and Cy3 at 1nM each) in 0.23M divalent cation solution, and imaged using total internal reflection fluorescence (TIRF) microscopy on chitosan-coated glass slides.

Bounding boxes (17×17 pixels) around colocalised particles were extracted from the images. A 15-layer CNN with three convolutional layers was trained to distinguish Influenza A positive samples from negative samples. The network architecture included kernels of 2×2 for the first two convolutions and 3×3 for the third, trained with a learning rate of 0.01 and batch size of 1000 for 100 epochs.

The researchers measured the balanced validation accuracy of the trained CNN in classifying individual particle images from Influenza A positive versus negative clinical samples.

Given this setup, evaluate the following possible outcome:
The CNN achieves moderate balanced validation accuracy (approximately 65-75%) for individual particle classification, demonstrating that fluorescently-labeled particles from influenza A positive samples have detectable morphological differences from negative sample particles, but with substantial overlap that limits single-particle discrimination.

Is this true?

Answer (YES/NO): NO